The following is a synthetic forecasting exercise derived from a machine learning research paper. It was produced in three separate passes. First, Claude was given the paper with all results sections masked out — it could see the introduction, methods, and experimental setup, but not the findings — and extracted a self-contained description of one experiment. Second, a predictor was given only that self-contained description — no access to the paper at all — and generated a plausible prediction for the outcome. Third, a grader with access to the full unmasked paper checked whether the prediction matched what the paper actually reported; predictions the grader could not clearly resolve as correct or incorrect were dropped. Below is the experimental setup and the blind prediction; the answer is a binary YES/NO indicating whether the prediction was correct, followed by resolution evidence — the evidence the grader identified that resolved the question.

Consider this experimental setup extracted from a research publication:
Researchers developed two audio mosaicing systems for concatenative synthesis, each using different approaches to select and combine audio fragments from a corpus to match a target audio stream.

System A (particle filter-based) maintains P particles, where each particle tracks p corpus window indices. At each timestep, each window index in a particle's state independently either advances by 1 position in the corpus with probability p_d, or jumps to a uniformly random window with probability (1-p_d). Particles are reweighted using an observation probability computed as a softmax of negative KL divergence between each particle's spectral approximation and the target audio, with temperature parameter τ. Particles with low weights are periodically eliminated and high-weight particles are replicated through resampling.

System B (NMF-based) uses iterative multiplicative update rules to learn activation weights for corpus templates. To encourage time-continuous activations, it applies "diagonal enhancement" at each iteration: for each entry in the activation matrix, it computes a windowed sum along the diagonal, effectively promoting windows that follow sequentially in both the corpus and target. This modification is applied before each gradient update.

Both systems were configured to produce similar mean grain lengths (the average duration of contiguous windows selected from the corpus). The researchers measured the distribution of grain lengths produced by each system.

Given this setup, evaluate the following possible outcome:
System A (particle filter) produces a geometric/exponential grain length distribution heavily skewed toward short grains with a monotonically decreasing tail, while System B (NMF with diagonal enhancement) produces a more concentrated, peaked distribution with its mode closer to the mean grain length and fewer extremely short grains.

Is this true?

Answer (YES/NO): YES